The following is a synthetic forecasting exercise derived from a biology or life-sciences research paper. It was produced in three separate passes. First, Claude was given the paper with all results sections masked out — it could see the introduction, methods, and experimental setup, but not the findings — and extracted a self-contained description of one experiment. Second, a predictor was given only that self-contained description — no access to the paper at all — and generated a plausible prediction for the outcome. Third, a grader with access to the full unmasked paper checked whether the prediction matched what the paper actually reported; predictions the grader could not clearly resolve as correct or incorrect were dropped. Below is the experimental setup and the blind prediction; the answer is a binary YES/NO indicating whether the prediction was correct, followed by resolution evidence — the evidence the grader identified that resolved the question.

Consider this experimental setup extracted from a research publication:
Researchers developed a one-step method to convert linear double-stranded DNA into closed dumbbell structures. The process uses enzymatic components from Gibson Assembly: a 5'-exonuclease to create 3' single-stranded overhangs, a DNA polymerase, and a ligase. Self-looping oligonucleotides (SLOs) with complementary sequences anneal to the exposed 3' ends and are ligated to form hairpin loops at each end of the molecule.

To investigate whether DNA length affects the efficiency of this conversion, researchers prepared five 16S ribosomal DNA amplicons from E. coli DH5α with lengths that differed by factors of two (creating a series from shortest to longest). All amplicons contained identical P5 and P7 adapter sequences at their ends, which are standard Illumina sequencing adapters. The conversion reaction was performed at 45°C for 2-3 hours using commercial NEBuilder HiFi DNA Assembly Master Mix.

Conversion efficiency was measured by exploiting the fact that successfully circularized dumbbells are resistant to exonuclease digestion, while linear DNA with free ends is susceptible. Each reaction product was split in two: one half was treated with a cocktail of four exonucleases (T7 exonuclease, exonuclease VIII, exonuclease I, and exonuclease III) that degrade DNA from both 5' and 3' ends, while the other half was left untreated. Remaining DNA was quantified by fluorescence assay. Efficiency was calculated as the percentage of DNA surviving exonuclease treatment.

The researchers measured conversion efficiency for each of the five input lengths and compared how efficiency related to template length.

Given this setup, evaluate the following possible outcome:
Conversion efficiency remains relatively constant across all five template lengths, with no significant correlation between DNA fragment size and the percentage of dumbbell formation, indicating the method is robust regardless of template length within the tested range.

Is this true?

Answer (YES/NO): NO